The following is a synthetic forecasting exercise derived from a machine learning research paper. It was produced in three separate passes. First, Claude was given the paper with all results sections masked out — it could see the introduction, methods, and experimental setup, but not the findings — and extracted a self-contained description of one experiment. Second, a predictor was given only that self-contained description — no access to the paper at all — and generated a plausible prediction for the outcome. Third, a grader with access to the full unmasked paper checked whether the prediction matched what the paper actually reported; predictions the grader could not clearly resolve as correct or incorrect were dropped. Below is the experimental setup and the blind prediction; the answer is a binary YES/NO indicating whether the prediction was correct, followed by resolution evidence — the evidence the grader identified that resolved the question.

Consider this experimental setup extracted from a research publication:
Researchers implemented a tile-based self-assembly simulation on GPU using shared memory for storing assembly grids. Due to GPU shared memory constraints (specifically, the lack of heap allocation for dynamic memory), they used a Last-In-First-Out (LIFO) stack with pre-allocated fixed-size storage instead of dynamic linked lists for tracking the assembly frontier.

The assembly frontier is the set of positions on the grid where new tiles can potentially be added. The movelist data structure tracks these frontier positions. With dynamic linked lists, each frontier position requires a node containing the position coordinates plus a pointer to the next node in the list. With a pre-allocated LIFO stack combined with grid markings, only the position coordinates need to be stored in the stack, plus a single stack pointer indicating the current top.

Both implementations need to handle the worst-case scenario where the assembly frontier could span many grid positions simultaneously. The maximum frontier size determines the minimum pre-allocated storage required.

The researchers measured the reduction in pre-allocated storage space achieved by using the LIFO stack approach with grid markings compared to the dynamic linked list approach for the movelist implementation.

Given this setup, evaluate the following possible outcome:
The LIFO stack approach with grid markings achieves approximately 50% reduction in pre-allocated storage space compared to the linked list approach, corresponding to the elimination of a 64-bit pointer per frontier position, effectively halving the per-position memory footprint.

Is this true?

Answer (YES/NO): NO